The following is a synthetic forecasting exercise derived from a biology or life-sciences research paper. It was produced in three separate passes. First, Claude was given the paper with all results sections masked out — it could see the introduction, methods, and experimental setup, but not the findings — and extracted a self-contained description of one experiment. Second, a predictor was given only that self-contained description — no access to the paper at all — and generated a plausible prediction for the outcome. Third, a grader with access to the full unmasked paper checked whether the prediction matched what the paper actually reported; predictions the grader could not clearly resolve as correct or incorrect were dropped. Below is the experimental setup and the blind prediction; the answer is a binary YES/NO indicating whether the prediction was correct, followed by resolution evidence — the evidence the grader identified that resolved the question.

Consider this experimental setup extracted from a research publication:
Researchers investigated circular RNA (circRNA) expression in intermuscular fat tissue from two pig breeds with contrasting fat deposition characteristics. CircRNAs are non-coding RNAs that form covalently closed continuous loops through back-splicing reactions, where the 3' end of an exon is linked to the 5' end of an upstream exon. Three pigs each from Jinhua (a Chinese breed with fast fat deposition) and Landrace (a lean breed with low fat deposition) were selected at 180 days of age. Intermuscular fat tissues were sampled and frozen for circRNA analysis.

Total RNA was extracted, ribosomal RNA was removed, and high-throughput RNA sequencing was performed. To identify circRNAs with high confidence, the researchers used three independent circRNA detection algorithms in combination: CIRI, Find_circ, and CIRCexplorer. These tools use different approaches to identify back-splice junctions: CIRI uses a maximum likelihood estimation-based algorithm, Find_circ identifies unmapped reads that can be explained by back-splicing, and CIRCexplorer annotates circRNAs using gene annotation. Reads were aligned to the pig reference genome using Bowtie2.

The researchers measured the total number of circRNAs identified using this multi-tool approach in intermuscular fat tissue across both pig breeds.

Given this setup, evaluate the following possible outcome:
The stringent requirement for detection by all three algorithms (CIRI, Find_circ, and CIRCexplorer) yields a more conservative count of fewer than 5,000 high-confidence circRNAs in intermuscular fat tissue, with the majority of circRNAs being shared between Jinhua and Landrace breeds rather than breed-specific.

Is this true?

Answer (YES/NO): NO